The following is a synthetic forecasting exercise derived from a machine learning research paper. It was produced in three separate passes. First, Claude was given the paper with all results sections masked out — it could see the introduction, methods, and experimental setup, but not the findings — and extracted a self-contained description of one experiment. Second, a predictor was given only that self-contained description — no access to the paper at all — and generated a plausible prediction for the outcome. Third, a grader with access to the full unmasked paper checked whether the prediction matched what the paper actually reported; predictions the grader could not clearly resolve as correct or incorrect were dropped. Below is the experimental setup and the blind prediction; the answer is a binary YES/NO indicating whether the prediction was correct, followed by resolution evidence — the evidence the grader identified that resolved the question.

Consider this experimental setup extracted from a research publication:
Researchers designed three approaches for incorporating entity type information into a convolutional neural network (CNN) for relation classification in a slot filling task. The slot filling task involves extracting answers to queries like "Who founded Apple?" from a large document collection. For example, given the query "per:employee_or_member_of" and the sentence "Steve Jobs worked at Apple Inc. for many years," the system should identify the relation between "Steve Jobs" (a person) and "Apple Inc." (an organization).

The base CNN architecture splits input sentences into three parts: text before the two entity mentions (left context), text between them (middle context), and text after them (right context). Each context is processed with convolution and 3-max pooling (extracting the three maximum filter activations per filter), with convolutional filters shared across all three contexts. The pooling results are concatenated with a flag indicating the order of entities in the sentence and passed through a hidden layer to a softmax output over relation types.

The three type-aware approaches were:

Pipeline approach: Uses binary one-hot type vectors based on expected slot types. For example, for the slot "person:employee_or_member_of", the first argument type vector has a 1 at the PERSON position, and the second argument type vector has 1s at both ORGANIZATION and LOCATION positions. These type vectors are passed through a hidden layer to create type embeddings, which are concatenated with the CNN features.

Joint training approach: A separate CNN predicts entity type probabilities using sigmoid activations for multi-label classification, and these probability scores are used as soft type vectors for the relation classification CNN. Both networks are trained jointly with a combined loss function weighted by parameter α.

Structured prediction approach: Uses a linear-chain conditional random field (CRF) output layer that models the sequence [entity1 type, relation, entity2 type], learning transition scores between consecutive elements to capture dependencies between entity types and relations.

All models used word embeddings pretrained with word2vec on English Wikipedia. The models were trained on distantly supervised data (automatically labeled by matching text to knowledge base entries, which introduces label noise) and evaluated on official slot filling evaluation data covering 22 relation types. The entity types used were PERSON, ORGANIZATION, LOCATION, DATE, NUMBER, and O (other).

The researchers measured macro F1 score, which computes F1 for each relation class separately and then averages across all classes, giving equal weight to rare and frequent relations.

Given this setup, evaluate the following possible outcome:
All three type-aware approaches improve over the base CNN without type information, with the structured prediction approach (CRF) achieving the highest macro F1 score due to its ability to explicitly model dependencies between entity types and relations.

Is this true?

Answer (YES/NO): NO